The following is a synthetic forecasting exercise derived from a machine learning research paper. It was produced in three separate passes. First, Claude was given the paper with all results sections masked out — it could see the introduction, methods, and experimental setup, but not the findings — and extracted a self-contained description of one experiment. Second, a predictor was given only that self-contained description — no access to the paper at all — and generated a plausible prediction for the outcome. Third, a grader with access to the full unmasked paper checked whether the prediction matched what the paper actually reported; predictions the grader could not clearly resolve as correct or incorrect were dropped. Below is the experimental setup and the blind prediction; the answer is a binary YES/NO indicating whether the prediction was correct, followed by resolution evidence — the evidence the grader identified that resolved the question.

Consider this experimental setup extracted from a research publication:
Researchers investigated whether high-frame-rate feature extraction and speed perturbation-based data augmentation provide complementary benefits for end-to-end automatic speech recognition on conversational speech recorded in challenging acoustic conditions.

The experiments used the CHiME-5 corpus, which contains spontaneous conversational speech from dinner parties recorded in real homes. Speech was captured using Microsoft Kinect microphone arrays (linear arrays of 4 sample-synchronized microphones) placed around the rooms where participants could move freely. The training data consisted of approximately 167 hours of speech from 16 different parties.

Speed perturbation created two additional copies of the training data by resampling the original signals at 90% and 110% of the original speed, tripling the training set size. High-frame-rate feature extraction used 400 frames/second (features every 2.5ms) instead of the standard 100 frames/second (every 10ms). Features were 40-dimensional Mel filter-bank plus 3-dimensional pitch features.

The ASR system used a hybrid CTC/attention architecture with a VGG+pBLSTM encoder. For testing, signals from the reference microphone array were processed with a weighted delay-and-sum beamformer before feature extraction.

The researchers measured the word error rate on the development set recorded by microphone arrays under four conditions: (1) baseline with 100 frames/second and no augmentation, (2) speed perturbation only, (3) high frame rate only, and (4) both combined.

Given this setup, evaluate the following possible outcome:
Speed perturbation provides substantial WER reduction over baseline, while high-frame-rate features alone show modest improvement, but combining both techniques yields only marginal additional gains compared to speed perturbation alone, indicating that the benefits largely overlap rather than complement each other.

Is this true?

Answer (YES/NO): NO